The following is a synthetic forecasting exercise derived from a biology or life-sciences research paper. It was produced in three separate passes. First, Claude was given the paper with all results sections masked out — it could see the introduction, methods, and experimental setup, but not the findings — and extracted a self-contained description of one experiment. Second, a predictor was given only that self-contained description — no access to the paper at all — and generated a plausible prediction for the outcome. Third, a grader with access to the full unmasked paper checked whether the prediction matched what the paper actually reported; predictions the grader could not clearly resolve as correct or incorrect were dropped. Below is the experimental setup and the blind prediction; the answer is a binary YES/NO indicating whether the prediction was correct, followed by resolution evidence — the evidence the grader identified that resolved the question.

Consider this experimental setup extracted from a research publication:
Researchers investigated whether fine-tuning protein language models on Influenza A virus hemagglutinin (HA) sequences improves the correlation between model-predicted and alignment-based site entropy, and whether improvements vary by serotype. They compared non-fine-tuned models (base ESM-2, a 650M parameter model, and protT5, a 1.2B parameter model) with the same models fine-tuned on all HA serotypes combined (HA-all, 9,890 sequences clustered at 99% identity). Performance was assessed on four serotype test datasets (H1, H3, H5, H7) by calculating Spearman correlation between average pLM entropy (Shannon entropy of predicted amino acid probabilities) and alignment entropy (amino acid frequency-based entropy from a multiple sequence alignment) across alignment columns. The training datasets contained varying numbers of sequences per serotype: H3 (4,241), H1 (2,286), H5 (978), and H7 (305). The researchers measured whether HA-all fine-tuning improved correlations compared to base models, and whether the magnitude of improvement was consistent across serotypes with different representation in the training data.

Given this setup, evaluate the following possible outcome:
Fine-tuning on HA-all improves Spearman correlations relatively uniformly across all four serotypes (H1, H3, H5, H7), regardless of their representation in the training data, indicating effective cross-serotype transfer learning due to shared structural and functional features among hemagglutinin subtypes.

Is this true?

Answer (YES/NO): NO